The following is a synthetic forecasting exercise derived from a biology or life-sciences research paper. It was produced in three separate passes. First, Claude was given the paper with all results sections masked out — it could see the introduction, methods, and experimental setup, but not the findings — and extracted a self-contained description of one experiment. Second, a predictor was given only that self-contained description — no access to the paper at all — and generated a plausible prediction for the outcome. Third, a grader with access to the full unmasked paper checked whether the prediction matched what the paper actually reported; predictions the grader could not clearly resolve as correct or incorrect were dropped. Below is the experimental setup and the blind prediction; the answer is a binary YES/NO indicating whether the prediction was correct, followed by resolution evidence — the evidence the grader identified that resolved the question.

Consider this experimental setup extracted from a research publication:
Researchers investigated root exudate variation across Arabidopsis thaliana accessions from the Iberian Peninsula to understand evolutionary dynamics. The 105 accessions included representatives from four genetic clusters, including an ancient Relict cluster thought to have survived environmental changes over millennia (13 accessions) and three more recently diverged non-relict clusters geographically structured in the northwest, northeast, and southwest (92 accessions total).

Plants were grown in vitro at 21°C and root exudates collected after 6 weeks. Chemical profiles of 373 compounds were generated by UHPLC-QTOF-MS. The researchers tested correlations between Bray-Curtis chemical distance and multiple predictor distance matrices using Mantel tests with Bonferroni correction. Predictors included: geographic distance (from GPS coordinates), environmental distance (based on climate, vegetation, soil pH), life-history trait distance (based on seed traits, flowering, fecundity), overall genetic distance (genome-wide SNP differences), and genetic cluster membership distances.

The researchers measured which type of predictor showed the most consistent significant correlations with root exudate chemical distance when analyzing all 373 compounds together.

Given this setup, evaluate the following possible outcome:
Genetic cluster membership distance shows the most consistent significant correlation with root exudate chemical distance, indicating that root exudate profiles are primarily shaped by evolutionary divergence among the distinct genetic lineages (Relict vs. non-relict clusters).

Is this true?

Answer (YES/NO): NO